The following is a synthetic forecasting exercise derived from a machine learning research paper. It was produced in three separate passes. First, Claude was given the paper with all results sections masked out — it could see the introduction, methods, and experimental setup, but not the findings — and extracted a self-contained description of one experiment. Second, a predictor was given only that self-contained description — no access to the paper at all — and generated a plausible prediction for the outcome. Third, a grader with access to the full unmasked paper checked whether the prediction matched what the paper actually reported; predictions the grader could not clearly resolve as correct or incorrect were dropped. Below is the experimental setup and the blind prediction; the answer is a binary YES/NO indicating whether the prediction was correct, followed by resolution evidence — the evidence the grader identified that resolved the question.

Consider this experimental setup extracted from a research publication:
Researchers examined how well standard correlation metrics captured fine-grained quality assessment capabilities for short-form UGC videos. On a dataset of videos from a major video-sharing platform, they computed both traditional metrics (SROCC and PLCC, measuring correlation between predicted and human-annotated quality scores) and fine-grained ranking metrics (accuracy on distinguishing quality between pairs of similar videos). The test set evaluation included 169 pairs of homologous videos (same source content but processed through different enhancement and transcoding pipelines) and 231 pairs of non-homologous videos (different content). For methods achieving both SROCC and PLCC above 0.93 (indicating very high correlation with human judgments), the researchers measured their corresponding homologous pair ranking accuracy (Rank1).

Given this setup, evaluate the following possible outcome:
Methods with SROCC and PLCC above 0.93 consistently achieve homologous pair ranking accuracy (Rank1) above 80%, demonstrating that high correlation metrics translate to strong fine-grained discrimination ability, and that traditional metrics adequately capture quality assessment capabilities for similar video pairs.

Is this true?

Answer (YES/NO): NO